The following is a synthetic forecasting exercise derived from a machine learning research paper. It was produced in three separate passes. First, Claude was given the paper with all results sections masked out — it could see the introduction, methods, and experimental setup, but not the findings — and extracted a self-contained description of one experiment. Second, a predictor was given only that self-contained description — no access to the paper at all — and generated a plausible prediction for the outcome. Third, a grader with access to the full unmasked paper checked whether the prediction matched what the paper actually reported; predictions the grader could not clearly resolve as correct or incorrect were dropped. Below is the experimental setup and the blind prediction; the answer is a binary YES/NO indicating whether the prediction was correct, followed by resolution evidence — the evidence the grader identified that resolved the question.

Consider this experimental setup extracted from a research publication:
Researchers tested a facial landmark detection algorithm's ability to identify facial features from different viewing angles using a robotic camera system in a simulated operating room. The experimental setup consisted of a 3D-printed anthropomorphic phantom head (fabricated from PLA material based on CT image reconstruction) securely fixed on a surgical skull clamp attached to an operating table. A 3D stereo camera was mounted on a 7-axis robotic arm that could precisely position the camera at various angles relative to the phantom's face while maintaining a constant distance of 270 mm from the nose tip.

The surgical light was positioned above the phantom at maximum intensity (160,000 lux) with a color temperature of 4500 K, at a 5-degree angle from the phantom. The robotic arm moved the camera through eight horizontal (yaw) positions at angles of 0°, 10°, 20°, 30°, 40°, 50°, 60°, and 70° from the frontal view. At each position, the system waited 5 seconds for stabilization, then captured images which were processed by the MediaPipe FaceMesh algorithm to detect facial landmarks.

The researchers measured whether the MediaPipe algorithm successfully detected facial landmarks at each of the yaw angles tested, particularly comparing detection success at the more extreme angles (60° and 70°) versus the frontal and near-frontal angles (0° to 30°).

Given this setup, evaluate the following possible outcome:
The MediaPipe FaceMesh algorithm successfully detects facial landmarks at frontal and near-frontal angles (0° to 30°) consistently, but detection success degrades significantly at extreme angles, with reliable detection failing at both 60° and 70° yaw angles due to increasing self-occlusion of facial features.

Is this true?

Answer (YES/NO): NO